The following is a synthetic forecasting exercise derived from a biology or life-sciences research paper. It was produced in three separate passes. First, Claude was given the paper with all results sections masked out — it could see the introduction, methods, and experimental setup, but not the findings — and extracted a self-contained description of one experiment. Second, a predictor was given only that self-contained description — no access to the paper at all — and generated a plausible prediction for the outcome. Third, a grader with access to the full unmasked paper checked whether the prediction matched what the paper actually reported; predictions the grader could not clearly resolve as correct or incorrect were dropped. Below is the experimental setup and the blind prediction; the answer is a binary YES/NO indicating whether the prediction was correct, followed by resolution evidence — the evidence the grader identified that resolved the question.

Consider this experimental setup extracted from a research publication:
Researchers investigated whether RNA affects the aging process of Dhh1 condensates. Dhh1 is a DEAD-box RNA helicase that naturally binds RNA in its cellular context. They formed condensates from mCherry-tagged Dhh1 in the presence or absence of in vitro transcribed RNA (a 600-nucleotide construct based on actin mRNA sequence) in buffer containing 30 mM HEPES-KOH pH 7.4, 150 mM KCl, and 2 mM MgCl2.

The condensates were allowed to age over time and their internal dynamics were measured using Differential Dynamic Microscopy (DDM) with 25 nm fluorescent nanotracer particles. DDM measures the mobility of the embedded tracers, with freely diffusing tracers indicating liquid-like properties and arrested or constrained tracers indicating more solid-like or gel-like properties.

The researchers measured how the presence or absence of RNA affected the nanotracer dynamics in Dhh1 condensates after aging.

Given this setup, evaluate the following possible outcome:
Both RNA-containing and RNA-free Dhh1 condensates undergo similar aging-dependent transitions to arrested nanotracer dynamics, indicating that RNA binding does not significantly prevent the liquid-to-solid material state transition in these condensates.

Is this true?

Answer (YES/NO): NO